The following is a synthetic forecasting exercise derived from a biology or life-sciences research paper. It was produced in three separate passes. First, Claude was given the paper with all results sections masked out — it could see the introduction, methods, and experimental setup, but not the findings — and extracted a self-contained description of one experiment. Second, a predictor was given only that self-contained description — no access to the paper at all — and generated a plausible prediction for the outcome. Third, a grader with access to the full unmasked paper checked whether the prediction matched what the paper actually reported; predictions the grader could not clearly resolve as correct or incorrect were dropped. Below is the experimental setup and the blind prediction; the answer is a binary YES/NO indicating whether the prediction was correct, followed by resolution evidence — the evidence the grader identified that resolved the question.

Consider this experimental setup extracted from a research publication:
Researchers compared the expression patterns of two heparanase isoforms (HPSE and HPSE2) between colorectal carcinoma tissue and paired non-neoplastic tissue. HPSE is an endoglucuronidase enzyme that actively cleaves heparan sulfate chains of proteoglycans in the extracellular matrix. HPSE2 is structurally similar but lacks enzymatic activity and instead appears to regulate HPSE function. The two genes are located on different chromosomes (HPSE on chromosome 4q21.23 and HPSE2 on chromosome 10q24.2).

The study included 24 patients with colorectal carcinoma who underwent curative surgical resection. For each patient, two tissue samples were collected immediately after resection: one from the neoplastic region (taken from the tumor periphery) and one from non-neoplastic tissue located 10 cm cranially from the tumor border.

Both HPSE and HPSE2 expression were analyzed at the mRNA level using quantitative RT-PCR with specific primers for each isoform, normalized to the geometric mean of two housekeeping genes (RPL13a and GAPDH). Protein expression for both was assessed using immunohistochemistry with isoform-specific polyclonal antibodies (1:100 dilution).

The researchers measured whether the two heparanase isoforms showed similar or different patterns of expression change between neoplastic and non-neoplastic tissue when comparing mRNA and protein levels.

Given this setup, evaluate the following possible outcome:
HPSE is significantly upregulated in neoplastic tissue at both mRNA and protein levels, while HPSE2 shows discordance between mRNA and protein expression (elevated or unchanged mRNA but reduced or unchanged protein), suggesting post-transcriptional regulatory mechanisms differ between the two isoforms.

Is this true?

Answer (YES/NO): NO